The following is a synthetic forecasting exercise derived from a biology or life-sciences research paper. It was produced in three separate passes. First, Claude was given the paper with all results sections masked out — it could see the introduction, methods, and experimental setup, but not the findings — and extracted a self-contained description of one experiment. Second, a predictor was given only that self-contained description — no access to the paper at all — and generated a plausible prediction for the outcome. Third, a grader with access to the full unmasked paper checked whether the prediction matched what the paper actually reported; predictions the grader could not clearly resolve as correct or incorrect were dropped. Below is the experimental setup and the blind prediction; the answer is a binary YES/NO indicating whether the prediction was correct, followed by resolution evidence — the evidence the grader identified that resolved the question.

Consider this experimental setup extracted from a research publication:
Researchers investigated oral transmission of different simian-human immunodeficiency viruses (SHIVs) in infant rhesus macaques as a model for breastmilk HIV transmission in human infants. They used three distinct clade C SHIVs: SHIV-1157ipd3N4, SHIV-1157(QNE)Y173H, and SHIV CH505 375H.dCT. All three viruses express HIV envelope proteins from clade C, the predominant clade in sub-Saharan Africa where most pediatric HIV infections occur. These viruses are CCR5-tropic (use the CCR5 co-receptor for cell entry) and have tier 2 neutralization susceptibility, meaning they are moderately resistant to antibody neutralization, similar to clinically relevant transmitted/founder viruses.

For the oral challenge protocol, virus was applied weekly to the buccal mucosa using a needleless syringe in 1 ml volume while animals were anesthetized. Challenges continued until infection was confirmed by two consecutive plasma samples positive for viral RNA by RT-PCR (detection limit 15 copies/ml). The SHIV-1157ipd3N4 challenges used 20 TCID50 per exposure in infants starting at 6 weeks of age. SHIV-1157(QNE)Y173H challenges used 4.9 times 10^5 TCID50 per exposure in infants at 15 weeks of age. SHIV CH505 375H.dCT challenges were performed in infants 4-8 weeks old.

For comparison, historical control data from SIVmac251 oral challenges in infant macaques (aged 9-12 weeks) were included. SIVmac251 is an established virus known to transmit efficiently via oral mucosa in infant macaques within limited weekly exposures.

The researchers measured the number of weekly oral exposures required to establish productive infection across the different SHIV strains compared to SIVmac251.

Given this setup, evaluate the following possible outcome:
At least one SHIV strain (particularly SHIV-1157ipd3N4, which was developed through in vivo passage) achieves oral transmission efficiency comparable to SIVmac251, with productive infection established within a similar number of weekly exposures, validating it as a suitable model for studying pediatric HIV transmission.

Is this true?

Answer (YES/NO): YES